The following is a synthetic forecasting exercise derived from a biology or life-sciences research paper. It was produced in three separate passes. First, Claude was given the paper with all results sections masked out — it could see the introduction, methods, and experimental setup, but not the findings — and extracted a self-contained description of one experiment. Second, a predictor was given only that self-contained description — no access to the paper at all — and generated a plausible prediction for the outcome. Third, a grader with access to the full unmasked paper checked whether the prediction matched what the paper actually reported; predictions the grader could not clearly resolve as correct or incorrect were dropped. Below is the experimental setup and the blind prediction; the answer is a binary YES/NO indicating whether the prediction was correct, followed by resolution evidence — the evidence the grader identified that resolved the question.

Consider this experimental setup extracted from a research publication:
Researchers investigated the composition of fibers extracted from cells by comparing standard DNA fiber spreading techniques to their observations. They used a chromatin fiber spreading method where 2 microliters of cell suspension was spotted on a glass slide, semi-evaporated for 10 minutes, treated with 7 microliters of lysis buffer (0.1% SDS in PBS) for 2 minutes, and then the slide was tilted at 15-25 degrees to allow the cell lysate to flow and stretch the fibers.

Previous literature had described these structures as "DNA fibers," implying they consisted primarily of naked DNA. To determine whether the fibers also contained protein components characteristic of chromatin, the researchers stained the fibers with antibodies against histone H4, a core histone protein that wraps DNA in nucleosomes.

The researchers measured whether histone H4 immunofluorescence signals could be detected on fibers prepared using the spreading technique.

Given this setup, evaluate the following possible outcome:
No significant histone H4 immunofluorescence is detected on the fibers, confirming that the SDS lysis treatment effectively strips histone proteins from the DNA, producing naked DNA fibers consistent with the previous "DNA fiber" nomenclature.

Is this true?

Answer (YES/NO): NO